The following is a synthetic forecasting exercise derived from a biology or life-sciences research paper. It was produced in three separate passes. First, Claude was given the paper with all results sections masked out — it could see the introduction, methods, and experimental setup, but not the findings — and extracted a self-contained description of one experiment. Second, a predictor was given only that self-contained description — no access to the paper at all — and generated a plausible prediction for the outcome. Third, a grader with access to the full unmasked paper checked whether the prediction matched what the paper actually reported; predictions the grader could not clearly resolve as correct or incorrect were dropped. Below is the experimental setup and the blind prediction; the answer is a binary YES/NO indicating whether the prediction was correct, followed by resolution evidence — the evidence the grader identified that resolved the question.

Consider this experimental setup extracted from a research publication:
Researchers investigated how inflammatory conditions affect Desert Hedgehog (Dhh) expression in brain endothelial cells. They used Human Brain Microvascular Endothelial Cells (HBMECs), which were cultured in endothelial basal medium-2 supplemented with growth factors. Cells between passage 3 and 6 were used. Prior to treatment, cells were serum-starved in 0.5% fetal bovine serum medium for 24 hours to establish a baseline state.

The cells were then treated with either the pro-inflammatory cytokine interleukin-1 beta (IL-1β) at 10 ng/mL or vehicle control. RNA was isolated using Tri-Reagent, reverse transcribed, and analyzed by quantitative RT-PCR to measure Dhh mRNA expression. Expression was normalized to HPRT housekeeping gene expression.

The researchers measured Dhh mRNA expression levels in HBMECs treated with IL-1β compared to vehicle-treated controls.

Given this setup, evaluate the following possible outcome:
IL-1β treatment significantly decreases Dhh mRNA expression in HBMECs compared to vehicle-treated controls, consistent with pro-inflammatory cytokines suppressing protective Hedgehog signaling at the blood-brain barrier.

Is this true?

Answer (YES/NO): YES